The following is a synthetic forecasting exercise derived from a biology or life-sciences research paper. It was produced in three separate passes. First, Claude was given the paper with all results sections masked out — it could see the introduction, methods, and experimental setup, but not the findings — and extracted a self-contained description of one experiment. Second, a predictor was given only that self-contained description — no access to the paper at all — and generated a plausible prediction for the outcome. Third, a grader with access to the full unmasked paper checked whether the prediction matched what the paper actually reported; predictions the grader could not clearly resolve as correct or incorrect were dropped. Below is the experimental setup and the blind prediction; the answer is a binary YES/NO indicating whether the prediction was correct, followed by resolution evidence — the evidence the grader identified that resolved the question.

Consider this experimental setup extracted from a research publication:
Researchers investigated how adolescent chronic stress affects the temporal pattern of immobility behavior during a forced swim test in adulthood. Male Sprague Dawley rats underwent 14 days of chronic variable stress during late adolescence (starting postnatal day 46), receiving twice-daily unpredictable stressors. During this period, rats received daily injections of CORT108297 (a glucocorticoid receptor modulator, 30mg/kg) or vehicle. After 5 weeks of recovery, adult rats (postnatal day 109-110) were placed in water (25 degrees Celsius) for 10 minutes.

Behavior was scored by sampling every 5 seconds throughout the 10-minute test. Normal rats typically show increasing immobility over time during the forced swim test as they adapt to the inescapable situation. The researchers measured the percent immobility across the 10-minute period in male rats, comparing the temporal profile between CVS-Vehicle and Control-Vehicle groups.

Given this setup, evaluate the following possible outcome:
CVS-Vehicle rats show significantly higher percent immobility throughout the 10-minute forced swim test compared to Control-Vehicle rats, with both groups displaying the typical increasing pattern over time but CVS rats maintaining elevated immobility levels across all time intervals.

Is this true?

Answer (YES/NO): NO